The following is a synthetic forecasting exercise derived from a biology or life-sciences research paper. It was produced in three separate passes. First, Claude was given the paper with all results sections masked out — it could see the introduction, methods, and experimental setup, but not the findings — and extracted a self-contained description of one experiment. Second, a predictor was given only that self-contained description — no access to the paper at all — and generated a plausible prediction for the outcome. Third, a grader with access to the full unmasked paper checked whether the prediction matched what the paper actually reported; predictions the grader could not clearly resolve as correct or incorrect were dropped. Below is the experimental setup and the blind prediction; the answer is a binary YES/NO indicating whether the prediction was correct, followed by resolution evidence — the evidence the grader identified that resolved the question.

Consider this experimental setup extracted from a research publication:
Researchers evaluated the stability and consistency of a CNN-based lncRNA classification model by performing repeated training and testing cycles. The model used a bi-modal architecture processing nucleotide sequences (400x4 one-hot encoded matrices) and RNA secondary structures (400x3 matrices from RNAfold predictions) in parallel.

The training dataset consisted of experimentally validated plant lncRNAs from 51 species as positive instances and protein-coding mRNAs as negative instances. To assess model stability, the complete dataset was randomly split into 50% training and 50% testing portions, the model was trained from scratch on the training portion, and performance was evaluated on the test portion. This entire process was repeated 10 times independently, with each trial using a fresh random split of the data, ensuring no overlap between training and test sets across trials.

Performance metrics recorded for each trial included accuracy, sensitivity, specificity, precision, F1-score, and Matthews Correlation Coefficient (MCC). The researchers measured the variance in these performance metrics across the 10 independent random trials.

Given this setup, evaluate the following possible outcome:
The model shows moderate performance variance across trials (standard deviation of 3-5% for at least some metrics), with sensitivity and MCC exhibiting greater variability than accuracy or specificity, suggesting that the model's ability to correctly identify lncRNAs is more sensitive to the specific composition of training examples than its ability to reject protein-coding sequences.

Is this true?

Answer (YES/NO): NO